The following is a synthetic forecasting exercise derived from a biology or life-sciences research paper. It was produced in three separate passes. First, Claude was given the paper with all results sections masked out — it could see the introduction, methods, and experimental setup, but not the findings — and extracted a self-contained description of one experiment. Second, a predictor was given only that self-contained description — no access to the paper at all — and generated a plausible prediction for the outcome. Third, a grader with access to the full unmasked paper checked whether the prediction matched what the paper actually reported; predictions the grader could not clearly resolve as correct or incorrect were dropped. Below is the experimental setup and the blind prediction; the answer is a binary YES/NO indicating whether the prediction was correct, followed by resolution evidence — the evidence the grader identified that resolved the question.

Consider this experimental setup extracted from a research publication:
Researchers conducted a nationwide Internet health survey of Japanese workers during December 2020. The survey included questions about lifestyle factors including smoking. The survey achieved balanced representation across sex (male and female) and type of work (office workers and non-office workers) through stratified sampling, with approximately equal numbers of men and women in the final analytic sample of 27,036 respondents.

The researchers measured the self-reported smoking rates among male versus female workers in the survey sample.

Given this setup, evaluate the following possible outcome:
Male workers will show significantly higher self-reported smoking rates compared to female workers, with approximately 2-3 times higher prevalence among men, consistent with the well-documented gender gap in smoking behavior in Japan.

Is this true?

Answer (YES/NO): YES